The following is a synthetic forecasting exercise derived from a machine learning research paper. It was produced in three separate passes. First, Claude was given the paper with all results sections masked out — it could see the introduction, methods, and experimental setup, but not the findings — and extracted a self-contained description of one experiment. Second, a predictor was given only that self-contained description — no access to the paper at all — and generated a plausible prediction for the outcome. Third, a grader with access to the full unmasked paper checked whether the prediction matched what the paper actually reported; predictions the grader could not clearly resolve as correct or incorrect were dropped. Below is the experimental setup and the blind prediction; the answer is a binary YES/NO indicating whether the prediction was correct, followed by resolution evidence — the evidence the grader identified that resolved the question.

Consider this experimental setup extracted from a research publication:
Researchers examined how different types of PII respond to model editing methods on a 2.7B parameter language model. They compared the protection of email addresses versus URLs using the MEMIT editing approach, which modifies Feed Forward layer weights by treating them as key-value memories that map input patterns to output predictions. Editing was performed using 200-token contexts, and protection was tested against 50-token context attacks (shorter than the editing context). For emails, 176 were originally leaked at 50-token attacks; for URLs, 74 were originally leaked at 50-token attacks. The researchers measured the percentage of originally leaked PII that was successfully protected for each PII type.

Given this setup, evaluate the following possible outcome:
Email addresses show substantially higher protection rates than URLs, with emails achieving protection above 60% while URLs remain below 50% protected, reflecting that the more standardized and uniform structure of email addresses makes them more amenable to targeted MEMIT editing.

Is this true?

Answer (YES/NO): NO